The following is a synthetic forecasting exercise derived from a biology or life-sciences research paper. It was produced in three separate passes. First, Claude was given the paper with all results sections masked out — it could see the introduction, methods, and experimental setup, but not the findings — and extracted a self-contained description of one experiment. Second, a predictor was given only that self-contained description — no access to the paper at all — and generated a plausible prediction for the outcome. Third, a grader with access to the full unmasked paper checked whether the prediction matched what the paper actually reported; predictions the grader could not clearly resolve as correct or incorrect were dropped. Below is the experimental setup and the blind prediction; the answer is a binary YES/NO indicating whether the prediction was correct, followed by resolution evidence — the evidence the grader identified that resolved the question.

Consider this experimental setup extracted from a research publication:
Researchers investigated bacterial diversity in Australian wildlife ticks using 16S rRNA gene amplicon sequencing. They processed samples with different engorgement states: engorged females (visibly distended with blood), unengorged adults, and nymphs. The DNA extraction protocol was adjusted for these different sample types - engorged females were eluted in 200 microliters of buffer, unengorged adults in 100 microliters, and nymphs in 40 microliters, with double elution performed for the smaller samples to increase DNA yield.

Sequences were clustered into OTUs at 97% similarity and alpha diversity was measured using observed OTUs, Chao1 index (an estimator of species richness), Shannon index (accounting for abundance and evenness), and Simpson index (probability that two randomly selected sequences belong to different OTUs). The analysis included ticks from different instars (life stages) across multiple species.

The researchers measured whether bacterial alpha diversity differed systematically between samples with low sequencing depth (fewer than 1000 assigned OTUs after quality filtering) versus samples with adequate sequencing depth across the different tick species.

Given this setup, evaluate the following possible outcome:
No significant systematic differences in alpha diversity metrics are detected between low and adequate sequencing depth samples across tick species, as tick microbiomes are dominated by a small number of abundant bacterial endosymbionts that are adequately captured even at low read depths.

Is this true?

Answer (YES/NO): YES